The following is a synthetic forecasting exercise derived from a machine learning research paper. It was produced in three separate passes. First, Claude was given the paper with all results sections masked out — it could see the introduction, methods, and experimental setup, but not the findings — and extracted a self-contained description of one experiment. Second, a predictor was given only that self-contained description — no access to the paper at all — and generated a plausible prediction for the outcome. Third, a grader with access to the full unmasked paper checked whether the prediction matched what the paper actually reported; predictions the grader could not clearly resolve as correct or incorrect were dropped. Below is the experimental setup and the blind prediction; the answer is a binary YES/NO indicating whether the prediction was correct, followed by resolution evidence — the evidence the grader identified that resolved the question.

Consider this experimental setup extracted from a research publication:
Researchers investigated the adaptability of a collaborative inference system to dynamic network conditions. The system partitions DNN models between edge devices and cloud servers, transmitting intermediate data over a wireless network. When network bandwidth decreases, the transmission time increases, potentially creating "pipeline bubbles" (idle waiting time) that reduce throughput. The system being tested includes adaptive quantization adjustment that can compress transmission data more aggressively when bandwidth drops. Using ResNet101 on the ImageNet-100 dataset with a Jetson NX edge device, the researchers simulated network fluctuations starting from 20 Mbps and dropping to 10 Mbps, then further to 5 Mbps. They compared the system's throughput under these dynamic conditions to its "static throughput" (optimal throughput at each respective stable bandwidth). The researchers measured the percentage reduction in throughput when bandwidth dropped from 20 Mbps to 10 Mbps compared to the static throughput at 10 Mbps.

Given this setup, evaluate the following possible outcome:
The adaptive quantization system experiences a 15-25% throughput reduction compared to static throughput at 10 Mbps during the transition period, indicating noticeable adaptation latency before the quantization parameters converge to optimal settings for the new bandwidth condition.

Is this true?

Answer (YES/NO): NO